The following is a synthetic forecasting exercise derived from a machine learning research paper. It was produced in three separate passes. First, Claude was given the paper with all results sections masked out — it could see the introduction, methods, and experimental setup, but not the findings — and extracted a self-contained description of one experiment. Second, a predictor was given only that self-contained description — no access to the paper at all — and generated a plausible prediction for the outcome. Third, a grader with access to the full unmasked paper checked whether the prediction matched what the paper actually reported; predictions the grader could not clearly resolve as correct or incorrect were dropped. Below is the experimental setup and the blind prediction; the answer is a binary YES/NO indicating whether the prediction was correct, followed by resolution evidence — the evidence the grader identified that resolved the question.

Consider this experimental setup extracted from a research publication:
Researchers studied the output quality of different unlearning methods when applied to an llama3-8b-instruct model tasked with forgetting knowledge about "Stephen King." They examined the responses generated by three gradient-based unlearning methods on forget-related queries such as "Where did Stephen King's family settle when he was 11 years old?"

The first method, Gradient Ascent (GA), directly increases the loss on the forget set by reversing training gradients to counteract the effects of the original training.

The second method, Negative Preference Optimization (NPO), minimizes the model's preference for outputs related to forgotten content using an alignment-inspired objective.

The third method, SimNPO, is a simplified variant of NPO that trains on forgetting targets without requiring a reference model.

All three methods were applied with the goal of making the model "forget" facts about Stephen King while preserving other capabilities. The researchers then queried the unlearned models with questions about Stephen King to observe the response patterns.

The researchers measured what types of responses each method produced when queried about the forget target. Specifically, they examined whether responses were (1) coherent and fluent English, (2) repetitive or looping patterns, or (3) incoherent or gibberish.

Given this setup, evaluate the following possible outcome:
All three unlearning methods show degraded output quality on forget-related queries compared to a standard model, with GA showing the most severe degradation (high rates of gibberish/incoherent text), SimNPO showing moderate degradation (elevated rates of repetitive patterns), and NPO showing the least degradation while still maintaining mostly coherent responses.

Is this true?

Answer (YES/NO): NO